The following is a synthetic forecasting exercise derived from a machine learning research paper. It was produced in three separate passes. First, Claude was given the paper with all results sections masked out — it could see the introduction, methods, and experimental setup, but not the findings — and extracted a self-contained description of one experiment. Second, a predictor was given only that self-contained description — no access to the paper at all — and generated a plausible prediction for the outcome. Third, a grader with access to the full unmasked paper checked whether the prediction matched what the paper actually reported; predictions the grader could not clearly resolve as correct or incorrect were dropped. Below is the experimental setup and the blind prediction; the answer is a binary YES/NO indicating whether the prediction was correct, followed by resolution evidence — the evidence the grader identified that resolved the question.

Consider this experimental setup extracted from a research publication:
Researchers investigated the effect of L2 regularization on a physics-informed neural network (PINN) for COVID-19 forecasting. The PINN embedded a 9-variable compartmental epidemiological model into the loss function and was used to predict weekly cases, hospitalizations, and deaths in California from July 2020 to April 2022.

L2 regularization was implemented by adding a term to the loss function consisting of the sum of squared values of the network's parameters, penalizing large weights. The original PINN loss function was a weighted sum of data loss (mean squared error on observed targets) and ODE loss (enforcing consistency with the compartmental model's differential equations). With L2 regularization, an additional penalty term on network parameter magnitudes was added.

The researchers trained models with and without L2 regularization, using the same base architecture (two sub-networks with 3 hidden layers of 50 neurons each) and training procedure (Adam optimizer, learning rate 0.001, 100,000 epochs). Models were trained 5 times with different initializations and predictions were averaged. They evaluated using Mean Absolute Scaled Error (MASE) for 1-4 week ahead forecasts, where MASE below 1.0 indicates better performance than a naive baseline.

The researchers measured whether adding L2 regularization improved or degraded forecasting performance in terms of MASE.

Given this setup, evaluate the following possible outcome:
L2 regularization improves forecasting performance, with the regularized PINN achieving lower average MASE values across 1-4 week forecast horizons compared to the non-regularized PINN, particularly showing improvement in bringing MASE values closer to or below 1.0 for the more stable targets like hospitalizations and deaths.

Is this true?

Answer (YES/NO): NO